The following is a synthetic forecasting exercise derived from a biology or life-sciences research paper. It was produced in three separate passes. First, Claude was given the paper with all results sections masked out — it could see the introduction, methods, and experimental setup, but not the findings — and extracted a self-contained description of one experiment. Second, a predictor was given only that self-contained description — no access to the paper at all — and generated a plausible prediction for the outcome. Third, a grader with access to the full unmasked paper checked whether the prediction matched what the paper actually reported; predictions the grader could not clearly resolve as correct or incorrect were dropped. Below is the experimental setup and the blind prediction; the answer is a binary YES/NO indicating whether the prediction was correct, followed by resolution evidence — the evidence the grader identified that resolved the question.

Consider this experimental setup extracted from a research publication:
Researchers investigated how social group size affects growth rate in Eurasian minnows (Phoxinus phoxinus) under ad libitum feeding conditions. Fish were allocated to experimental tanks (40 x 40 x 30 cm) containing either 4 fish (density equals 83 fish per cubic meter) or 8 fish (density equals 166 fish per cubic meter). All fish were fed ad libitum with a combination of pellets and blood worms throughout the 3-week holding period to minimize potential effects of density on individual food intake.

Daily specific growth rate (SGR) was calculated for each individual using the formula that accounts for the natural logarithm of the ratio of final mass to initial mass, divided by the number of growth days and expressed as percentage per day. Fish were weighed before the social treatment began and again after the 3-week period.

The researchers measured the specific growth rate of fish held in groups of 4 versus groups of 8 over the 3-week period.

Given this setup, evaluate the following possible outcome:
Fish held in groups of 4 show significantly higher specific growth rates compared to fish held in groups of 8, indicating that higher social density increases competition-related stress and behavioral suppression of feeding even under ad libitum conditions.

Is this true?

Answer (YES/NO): YES